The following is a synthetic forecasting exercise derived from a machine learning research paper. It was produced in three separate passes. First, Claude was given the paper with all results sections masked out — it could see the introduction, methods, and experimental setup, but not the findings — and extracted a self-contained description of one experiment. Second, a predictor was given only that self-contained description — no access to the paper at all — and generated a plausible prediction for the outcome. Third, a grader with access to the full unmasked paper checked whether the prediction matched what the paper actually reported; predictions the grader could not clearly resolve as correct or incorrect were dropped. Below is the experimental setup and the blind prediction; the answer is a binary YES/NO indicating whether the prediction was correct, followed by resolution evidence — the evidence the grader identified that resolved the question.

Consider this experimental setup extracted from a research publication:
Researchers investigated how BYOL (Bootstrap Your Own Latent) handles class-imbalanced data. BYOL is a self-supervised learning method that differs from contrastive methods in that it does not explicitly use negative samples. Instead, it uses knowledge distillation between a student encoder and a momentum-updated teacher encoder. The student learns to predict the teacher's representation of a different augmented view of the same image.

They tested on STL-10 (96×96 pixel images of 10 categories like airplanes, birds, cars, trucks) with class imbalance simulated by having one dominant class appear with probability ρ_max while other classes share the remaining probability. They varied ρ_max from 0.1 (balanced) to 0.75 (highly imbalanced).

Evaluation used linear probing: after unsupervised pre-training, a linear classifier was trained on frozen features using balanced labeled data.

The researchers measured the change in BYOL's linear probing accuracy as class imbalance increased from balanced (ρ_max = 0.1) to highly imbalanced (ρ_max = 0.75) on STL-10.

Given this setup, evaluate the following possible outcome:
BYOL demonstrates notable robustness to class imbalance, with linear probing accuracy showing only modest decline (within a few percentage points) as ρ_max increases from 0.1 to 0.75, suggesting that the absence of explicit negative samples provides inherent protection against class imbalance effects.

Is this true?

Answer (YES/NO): NO